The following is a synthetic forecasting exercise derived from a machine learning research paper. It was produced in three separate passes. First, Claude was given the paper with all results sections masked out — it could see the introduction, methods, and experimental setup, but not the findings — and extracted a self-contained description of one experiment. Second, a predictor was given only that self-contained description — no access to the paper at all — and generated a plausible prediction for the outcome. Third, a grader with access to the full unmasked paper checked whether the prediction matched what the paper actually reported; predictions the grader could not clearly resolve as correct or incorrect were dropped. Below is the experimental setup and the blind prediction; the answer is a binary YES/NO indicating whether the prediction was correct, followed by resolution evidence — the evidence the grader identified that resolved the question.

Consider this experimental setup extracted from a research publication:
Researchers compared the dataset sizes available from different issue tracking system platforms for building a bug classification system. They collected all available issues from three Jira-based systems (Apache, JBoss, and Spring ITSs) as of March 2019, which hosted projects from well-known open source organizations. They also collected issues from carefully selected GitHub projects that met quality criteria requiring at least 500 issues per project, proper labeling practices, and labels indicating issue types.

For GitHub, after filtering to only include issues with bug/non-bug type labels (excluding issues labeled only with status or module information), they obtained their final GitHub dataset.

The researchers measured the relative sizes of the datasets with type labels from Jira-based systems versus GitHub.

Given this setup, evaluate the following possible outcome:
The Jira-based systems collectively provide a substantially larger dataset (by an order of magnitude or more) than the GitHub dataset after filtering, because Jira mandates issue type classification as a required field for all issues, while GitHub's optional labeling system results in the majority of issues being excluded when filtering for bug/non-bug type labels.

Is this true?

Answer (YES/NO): YES